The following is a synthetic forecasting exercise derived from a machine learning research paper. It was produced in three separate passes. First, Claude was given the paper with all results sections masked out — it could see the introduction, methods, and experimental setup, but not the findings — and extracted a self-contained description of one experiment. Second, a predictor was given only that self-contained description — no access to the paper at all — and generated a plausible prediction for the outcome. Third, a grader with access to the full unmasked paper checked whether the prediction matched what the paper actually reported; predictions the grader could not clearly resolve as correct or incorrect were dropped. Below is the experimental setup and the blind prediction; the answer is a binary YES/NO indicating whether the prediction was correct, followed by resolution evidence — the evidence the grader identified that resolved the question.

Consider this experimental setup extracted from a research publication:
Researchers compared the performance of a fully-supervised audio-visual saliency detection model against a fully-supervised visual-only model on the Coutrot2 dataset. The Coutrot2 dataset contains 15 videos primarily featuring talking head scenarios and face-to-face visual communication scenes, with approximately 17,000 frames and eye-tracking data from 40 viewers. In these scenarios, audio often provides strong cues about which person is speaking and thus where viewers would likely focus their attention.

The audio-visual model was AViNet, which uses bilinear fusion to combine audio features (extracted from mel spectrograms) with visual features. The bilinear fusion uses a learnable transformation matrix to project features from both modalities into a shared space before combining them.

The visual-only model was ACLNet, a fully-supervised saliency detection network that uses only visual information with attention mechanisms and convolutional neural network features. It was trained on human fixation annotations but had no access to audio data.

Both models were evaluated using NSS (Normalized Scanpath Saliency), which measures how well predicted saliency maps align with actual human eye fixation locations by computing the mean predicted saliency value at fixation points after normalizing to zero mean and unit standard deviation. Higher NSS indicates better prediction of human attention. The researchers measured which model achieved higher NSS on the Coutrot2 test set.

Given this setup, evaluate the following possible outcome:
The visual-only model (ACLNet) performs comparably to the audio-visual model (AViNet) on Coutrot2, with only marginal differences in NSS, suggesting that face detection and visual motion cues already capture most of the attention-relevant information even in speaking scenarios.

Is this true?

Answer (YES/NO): NO